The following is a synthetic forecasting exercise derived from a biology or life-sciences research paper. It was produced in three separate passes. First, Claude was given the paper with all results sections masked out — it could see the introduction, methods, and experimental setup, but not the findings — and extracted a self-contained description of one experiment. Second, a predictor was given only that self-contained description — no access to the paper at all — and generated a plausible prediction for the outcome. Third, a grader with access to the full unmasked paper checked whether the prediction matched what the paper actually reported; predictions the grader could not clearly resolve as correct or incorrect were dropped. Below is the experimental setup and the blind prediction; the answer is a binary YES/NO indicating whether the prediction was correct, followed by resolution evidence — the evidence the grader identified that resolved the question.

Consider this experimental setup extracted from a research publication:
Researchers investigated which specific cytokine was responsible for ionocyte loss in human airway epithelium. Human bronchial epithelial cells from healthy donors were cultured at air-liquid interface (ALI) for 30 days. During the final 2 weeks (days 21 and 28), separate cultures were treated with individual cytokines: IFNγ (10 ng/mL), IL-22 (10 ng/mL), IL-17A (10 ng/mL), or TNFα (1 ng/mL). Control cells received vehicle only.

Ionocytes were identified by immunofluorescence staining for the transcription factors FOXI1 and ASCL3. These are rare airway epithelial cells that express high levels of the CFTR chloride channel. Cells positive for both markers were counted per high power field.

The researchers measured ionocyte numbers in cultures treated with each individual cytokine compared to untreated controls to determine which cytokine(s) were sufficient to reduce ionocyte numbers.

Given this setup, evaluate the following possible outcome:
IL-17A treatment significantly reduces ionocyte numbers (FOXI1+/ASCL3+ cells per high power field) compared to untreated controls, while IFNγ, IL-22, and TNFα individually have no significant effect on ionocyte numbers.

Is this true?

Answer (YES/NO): NO